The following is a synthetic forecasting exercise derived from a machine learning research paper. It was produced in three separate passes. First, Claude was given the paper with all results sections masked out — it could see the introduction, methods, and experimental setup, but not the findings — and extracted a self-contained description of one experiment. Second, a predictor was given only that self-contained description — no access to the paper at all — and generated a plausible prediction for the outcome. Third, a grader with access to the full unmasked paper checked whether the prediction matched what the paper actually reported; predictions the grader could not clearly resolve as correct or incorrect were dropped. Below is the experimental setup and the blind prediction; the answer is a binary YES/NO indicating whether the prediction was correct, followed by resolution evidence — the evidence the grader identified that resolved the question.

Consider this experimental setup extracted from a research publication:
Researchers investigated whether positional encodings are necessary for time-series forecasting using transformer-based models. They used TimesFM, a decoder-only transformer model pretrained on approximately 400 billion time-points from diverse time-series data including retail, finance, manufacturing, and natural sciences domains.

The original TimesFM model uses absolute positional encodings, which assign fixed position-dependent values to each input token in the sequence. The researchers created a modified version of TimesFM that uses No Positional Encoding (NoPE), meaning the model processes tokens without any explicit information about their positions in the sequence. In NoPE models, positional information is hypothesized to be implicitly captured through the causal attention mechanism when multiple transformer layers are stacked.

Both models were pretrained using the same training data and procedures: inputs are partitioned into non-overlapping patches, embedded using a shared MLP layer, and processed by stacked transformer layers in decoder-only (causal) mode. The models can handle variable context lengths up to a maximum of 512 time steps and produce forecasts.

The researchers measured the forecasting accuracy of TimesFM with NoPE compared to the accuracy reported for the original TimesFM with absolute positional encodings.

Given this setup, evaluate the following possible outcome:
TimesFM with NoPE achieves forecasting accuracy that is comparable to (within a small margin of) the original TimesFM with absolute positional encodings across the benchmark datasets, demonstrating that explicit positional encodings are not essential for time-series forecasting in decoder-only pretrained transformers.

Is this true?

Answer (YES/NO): YES